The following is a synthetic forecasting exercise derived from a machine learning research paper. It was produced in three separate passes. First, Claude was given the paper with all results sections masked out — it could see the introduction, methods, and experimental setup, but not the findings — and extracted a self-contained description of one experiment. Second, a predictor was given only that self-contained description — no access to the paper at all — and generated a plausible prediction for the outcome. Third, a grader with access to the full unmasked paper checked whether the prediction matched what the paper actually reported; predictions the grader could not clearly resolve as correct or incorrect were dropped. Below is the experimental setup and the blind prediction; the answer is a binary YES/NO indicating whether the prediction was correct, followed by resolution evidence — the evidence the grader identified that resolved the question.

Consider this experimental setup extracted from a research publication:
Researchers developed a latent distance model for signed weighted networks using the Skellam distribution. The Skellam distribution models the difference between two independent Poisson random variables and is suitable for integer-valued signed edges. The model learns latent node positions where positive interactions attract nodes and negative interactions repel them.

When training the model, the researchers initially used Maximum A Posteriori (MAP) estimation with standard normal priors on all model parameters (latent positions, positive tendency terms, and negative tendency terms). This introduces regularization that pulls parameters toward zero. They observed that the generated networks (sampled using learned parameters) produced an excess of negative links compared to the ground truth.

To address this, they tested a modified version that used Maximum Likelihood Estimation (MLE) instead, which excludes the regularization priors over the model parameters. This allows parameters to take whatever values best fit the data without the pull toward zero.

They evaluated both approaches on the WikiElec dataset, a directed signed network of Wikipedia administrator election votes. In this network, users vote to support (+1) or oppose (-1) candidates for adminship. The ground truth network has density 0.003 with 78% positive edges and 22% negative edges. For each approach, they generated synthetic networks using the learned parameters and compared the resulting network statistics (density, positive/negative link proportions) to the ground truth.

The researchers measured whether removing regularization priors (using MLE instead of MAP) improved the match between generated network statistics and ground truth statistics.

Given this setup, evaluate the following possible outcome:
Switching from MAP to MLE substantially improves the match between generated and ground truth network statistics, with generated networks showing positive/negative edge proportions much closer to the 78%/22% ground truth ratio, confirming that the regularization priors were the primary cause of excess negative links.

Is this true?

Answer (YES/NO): YES